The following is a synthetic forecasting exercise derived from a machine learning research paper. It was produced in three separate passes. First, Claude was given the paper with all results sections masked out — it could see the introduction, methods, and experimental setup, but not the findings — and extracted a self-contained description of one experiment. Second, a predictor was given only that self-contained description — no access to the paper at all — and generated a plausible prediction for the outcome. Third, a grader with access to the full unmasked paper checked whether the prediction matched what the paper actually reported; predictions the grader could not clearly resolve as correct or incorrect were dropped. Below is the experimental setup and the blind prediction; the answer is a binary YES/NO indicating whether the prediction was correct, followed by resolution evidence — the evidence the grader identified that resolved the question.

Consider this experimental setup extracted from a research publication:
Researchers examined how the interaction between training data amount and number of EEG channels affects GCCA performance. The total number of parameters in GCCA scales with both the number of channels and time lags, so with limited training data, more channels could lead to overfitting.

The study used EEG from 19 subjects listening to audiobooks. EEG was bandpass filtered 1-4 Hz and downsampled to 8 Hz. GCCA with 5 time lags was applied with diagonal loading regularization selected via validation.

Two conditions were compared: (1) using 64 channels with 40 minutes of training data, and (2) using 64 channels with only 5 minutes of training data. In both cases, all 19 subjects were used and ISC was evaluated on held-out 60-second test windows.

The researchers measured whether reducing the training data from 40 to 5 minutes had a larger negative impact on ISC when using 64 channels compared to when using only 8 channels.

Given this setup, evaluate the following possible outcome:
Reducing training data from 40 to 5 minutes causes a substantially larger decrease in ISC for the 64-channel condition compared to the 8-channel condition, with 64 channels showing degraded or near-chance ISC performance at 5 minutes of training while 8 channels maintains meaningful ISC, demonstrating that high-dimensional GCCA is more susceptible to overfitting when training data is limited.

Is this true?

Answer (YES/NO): NO